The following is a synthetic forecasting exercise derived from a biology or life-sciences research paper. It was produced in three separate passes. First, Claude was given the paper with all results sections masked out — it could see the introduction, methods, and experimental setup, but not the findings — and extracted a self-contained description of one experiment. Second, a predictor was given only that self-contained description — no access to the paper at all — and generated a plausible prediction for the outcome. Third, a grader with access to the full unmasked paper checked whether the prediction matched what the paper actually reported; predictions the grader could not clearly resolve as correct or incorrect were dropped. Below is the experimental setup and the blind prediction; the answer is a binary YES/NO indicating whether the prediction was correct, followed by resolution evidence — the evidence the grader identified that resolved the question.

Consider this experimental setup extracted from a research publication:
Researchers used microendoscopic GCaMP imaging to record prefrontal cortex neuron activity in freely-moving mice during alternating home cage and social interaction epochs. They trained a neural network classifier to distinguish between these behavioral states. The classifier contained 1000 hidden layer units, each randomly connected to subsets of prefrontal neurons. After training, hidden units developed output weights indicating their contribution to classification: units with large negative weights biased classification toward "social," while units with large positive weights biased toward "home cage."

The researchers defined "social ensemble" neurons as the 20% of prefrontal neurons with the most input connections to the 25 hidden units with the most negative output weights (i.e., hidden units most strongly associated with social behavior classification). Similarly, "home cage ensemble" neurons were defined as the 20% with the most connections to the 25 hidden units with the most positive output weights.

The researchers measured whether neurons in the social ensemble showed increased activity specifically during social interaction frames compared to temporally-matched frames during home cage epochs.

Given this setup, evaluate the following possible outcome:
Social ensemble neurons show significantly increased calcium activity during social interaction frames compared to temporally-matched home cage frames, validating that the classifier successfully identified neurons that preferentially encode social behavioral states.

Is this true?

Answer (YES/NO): NO